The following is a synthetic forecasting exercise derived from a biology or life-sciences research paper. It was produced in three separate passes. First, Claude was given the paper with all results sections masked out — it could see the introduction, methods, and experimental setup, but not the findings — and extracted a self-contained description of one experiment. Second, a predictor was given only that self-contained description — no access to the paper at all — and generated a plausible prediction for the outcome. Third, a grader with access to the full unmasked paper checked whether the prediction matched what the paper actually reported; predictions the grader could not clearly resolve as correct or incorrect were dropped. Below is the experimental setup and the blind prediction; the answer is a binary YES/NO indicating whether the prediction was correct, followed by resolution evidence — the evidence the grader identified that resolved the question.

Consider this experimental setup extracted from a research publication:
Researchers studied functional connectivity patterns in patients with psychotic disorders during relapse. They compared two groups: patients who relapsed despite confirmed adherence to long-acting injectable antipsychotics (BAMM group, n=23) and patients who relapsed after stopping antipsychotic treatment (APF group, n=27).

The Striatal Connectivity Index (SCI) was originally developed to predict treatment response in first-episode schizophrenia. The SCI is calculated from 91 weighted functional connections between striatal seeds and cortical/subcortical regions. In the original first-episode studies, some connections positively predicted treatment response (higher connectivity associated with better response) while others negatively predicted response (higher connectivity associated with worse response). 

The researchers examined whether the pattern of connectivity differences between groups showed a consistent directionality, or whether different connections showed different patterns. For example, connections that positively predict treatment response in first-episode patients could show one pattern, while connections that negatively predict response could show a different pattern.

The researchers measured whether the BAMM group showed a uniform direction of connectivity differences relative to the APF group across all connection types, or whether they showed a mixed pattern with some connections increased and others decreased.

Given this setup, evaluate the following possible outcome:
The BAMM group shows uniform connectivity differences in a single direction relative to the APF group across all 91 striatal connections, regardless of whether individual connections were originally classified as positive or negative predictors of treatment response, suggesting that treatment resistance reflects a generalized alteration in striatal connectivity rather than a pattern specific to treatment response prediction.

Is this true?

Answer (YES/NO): NO